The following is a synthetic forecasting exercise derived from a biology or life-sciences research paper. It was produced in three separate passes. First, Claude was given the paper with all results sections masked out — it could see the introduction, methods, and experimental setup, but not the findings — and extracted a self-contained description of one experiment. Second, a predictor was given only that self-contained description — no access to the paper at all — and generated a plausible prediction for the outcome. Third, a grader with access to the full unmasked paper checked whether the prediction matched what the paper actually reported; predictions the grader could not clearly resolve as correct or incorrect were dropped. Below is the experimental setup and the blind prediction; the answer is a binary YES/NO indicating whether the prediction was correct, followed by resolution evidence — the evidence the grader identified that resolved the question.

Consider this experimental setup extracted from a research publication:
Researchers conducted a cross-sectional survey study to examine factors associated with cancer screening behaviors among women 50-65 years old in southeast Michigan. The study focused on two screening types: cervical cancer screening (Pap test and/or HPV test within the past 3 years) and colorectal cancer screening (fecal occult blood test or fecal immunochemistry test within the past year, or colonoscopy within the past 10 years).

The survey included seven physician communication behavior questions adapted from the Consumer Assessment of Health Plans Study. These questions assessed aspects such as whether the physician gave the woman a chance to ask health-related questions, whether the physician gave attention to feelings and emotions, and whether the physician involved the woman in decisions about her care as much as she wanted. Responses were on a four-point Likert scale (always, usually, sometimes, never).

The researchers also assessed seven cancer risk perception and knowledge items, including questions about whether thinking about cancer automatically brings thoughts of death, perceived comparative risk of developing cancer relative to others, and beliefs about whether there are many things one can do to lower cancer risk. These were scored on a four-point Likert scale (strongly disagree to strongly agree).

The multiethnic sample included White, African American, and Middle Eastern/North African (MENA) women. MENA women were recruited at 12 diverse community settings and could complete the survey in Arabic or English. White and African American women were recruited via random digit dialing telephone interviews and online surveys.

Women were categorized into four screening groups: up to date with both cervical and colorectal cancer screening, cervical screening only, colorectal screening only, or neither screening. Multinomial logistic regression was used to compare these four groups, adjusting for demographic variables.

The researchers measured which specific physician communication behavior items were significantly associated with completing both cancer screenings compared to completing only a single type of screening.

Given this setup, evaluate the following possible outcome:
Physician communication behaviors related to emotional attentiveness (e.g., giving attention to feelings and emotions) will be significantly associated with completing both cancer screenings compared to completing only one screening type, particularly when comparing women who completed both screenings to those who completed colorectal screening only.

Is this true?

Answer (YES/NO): NO